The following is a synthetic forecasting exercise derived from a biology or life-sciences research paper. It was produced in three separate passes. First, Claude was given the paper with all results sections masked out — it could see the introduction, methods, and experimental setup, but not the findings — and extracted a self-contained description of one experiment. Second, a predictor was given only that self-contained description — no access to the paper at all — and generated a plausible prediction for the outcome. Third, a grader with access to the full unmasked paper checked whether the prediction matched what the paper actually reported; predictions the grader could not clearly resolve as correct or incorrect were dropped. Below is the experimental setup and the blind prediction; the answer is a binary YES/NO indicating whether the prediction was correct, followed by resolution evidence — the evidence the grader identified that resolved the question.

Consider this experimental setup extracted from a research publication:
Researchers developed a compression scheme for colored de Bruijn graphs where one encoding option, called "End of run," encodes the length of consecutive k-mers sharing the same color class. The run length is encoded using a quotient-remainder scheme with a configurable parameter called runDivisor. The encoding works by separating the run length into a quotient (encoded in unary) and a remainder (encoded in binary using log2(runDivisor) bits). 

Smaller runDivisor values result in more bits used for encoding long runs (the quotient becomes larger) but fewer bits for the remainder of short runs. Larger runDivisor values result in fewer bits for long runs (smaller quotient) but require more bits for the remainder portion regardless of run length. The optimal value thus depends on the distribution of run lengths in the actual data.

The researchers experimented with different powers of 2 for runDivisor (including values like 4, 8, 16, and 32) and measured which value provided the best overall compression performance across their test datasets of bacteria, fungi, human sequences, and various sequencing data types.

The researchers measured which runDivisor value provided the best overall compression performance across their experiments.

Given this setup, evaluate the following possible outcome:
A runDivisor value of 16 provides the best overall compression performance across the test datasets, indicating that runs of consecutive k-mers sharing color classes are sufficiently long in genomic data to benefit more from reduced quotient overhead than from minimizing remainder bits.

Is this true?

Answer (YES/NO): YES